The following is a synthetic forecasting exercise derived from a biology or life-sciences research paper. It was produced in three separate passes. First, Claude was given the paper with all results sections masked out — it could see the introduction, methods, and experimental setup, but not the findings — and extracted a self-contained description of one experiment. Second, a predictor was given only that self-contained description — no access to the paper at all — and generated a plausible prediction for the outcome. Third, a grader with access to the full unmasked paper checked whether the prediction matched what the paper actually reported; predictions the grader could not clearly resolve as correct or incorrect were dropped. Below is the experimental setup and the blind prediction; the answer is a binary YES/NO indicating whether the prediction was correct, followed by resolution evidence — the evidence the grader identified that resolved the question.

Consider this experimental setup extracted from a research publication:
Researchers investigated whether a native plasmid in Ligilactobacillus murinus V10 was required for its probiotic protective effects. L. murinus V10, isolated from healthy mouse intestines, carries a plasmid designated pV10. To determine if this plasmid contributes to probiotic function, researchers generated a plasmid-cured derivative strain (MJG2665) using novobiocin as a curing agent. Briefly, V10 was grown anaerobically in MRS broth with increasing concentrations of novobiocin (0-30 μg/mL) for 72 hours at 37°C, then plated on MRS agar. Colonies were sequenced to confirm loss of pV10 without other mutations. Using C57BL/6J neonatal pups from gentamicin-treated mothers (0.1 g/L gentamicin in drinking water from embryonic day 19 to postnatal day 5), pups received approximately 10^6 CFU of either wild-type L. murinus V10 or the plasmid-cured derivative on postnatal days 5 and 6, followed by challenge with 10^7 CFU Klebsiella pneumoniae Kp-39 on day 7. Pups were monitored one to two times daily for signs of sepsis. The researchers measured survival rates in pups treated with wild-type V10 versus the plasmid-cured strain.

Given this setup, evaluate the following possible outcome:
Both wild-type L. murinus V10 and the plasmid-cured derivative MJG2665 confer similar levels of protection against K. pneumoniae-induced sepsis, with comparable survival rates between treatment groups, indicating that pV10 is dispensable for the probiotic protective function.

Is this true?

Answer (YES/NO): NO